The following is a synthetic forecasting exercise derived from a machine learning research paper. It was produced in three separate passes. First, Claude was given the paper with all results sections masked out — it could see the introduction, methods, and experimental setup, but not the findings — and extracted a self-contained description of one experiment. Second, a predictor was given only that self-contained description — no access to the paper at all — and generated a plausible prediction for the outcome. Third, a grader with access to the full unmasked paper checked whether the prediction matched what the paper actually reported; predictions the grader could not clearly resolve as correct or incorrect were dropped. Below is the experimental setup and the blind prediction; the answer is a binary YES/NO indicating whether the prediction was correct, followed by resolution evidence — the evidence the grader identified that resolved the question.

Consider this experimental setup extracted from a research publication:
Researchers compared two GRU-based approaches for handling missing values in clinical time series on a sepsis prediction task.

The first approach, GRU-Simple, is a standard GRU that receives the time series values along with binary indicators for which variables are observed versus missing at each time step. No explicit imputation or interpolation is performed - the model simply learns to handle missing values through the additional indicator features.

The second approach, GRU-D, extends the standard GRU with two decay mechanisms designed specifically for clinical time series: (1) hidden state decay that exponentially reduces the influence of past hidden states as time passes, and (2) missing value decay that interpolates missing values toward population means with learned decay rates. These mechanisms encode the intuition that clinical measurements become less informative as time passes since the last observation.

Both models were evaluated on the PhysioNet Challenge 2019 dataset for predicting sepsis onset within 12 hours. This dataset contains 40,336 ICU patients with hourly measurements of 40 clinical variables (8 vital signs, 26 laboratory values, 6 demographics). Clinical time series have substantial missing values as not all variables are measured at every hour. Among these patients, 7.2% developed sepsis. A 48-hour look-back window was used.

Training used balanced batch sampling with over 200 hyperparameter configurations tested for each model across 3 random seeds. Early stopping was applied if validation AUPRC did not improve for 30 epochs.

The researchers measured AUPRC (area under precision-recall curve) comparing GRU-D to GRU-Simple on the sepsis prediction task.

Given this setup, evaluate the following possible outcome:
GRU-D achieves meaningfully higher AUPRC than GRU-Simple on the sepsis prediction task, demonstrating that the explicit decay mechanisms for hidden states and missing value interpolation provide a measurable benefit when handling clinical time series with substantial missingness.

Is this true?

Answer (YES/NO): NO